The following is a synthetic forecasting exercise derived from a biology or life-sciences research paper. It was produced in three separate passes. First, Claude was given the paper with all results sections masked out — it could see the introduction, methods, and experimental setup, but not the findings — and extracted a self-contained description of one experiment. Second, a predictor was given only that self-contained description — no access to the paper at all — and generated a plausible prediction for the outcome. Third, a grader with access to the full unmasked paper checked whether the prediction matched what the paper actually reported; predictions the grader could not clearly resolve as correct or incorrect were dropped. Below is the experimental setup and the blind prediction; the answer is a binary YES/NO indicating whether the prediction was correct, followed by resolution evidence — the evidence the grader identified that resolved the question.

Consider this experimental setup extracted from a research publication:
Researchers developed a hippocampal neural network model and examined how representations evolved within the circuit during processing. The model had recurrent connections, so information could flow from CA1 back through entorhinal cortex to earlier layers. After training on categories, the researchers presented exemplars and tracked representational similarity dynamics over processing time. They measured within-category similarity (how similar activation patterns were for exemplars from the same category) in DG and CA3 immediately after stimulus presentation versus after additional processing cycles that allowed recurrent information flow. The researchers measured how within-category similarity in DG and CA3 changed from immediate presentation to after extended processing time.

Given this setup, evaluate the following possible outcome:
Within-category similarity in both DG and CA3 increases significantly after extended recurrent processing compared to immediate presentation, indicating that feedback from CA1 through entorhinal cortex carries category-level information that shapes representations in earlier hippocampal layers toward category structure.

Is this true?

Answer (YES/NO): YES